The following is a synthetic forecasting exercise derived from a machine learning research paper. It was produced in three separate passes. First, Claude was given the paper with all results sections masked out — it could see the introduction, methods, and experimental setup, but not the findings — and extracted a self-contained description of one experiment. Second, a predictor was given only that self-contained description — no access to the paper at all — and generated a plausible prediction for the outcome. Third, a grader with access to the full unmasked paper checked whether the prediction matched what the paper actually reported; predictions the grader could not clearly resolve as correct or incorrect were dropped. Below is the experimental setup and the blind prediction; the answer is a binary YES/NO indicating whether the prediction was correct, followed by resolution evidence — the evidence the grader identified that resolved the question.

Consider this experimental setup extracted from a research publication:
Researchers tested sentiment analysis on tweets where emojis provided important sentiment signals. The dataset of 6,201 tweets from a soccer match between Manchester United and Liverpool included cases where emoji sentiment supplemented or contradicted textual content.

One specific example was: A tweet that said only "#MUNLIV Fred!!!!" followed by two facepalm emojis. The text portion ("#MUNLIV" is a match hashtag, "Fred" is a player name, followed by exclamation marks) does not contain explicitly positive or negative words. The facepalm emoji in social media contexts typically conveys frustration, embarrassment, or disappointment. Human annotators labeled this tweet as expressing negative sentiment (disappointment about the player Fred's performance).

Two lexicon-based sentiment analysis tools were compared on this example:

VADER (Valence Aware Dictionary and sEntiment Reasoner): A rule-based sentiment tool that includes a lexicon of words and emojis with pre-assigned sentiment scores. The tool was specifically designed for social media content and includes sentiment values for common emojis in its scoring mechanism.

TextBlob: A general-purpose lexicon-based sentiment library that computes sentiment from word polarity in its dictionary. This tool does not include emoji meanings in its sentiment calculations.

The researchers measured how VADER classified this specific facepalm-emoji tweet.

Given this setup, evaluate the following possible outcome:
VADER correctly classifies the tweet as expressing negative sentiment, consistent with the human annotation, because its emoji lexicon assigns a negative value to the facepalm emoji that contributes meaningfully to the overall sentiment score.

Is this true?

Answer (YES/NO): NO